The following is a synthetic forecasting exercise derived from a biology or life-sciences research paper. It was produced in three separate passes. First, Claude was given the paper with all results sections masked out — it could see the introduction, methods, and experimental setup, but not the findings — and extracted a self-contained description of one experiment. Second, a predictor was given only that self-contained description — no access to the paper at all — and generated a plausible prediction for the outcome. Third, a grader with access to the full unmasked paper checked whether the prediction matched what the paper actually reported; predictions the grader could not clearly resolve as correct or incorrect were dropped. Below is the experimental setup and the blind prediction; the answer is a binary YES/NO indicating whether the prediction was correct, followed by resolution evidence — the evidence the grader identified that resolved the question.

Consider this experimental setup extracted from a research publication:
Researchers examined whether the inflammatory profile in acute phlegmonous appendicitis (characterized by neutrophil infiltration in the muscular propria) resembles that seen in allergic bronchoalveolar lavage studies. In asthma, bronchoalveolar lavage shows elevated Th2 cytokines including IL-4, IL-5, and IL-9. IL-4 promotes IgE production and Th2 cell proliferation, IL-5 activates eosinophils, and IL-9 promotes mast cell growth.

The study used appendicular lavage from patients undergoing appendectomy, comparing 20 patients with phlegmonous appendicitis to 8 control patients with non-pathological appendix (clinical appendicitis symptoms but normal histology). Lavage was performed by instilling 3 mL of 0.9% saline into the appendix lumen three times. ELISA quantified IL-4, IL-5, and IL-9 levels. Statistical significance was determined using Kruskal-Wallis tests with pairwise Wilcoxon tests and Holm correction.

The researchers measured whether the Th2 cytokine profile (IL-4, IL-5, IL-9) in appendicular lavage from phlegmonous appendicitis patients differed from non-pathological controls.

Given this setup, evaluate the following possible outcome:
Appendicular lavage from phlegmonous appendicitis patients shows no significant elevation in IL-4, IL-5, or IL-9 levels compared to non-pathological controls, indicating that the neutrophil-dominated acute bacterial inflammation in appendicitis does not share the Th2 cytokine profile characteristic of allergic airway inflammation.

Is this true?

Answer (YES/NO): NO